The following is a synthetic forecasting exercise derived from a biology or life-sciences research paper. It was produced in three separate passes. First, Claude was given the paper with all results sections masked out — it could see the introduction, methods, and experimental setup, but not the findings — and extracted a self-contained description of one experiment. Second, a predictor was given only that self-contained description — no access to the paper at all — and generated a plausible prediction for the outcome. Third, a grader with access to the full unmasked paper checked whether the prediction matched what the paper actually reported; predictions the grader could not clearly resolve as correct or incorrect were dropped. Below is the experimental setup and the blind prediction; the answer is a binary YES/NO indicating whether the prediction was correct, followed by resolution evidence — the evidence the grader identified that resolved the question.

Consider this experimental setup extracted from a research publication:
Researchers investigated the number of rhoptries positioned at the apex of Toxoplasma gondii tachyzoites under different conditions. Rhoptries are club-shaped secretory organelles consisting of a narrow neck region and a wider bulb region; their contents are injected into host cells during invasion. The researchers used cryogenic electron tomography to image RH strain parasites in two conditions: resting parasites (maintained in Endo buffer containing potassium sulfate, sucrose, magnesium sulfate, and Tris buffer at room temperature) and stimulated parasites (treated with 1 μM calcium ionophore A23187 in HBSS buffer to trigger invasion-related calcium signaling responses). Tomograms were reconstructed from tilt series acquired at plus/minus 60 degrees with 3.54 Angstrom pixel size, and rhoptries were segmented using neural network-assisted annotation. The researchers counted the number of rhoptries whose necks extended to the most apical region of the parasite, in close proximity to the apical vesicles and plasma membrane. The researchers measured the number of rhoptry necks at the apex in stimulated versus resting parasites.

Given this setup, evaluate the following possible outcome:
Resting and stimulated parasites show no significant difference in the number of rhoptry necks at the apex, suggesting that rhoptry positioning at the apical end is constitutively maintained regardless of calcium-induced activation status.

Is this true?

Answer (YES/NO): NO